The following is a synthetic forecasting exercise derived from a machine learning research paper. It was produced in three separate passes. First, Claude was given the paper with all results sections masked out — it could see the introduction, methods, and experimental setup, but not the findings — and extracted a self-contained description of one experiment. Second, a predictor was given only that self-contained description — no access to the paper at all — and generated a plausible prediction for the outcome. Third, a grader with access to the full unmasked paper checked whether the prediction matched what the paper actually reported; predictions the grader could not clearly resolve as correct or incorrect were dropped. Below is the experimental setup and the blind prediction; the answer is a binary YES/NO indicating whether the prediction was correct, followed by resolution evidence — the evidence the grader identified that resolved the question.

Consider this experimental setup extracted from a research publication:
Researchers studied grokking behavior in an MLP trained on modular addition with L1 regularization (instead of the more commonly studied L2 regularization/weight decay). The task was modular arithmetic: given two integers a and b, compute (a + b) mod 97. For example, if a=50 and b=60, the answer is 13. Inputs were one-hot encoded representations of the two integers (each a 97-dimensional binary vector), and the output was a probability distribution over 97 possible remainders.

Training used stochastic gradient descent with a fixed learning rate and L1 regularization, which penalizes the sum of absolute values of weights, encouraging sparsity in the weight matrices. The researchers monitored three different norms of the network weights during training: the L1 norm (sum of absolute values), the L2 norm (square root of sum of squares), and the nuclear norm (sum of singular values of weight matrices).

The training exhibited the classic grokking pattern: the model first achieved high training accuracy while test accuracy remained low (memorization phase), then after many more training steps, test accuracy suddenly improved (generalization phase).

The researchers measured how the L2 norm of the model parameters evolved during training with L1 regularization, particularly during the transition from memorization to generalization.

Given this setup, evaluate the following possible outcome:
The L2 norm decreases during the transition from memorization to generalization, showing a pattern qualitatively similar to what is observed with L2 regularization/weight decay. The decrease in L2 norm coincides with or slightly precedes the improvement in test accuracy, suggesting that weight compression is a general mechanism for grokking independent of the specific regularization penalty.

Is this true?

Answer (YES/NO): NO